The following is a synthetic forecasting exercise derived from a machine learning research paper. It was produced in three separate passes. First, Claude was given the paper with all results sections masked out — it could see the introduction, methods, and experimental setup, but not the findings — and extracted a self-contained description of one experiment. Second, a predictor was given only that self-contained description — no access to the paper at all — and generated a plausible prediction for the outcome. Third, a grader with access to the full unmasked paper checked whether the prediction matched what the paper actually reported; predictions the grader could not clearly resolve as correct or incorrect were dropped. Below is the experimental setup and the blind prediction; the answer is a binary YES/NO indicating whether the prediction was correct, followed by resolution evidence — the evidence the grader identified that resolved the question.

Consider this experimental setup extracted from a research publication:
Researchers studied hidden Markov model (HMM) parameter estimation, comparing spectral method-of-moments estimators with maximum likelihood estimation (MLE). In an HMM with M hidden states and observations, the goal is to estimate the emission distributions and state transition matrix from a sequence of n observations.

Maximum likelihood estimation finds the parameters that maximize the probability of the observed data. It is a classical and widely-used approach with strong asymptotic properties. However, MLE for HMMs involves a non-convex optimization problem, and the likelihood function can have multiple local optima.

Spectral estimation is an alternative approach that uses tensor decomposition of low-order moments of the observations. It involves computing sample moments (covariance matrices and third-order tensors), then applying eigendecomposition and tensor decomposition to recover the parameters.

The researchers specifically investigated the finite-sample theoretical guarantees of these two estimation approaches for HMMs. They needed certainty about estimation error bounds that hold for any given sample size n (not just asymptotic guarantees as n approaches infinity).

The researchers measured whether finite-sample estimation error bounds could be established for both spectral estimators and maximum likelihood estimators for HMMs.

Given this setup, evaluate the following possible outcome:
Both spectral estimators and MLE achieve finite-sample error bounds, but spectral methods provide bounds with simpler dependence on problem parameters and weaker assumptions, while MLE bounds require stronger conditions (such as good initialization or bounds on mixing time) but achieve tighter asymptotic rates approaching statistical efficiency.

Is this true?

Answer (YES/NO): NO